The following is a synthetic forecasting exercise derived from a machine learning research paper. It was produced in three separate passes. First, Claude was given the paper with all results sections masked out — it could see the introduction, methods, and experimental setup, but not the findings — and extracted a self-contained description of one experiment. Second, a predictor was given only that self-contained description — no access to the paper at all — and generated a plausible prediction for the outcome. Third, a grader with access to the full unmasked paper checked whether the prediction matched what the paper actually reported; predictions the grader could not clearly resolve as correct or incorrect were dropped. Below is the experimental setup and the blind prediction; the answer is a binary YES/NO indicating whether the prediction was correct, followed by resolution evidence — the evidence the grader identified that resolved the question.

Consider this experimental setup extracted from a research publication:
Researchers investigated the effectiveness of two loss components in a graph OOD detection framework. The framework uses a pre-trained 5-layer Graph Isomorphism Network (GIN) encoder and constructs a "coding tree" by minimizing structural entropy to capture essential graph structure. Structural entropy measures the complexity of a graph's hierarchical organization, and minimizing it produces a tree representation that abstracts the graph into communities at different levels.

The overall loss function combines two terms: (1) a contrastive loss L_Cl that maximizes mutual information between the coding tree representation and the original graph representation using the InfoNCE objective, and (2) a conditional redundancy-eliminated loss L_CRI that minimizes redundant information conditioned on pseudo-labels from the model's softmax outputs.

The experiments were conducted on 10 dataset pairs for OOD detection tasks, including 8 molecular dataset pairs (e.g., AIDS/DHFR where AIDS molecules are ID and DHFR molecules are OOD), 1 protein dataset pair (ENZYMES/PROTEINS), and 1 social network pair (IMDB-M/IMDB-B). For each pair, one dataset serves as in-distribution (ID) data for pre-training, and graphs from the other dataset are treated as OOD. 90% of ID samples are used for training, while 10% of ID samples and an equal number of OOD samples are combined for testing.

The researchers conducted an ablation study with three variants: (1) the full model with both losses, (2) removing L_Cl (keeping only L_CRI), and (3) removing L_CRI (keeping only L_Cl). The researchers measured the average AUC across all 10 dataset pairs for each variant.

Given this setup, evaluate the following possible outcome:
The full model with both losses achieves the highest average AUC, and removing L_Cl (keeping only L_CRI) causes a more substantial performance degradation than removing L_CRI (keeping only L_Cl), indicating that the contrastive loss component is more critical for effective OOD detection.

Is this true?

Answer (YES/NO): YES